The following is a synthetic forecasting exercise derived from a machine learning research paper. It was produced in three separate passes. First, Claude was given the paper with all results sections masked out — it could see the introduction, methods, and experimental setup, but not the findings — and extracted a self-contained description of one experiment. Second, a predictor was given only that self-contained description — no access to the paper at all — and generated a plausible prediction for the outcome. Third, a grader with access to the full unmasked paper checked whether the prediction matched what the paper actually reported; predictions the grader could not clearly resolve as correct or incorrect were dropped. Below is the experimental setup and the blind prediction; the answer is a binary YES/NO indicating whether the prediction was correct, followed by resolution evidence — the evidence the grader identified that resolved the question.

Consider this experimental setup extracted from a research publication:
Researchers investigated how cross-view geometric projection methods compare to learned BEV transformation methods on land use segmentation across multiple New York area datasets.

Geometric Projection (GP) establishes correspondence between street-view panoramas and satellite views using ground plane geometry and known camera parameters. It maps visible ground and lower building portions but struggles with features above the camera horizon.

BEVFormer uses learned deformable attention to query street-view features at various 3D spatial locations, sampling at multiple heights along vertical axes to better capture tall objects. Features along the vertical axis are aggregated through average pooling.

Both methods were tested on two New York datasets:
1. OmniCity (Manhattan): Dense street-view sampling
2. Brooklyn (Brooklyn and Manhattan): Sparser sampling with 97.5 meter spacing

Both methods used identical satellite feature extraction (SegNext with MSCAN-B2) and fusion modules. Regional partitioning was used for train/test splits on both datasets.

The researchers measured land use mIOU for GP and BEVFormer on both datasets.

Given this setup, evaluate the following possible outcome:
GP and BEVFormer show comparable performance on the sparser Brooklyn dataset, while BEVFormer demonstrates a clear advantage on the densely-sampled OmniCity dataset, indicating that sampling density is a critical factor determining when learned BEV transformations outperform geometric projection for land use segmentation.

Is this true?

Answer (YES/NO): NO